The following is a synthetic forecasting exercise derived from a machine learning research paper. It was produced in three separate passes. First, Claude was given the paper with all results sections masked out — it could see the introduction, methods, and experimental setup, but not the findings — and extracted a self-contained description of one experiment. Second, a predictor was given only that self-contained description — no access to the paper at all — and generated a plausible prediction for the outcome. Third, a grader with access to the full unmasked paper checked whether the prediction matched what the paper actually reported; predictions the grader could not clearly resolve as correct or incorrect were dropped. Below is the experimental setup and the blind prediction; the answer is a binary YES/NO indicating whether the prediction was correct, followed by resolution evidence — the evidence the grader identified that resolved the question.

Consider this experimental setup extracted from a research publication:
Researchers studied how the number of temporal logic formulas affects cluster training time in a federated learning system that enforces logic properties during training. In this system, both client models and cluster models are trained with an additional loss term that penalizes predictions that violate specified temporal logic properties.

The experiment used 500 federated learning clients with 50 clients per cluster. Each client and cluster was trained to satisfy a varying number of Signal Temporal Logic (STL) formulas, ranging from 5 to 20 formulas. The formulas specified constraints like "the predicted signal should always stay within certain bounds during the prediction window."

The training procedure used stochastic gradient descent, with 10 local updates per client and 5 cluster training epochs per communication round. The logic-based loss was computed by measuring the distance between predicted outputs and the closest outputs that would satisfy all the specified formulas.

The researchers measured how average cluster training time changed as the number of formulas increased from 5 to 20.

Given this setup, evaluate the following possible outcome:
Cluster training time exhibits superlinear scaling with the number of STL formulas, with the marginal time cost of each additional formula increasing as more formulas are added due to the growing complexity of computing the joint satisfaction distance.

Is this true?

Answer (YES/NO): NO